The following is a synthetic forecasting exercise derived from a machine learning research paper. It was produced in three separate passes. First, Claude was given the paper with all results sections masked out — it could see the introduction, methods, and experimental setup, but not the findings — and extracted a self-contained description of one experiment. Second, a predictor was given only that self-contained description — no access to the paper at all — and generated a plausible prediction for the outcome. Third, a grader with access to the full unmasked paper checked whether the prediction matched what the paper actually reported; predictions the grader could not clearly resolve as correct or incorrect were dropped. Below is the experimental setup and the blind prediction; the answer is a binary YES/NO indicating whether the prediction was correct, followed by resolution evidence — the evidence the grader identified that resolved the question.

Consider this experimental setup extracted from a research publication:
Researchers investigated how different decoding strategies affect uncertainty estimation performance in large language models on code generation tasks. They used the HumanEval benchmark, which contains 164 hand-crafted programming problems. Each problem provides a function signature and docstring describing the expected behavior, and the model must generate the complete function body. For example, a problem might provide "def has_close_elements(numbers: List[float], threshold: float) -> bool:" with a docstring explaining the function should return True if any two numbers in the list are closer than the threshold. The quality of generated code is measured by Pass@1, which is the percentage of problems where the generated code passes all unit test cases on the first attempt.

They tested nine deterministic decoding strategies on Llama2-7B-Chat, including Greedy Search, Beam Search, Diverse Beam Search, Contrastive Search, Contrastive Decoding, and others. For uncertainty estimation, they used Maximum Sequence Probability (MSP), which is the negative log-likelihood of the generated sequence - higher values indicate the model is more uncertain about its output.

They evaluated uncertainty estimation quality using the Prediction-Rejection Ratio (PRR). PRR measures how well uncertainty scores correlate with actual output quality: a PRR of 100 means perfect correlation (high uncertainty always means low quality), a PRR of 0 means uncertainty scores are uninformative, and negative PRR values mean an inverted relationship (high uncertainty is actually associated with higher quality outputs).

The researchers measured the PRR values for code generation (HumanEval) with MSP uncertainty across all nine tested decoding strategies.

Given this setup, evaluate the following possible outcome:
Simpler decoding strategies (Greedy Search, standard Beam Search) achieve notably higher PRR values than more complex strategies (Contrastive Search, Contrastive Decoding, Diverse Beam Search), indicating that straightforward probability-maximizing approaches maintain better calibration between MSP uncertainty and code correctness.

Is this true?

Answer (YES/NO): NO